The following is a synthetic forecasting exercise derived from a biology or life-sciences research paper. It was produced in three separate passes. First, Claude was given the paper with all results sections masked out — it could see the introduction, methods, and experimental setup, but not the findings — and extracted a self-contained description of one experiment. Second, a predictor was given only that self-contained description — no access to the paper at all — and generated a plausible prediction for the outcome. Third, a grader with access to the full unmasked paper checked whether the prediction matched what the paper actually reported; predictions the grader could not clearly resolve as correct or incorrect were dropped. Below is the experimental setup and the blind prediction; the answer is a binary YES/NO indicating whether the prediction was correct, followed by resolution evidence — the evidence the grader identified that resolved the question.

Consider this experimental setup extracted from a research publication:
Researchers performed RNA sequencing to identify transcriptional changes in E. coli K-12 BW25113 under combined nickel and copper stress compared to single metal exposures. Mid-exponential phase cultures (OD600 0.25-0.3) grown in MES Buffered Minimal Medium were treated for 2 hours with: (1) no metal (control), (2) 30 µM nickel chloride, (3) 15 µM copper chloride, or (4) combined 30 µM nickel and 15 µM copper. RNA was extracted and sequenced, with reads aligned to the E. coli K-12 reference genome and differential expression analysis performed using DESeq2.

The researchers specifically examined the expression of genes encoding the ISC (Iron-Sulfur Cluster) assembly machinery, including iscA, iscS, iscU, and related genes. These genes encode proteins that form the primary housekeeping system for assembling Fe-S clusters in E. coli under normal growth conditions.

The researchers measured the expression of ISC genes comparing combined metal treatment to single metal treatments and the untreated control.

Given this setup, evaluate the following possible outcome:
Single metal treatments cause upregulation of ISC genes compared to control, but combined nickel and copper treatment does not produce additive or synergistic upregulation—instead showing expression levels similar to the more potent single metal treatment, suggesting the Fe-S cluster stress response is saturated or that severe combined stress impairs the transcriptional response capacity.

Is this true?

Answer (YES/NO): NO